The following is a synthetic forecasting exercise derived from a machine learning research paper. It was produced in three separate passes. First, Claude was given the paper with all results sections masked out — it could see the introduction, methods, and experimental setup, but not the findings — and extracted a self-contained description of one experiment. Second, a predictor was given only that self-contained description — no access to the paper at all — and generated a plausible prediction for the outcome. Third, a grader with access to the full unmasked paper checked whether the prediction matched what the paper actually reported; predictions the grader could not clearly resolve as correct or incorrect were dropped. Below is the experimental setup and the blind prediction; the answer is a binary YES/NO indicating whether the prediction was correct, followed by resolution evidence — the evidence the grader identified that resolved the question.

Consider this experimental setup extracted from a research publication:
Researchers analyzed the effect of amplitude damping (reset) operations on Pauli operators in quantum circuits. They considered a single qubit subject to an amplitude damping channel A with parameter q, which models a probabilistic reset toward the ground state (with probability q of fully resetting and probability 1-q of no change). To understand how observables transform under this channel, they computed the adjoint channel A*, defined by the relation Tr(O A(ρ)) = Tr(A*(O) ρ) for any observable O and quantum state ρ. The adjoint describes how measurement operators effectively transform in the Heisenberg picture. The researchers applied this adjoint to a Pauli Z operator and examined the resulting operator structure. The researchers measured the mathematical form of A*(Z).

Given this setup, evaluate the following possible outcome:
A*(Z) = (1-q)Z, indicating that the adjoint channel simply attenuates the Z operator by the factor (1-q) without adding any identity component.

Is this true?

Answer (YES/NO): NO